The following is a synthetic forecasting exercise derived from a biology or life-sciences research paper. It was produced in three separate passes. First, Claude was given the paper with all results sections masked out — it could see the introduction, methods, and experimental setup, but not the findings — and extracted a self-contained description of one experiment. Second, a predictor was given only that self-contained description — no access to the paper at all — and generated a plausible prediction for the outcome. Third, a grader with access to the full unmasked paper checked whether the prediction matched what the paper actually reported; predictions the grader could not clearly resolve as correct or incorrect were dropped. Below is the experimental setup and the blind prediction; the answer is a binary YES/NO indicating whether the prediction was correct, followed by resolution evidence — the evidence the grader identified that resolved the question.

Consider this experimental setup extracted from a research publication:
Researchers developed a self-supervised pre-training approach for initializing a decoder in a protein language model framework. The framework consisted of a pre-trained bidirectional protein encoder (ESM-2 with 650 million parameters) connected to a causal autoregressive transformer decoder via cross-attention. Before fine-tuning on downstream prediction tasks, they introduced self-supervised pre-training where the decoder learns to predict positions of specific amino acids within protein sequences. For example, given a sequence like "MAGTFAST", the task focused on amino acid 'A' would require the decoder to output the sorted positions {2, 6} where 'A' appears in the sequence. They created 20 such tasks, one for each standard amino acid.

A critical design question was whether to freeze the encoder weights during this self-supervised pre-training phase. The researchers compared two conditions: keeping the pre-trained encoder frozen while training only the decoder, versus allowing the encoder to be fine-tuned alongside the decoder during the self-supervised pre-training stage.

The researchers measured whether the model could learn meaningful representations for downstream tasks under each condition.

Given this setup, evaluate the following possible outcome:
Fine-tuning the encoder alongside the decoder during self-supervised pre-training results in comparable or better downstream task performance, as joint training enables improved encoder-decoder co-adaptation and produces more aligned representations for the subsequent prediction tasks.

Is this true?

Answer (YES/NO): NO